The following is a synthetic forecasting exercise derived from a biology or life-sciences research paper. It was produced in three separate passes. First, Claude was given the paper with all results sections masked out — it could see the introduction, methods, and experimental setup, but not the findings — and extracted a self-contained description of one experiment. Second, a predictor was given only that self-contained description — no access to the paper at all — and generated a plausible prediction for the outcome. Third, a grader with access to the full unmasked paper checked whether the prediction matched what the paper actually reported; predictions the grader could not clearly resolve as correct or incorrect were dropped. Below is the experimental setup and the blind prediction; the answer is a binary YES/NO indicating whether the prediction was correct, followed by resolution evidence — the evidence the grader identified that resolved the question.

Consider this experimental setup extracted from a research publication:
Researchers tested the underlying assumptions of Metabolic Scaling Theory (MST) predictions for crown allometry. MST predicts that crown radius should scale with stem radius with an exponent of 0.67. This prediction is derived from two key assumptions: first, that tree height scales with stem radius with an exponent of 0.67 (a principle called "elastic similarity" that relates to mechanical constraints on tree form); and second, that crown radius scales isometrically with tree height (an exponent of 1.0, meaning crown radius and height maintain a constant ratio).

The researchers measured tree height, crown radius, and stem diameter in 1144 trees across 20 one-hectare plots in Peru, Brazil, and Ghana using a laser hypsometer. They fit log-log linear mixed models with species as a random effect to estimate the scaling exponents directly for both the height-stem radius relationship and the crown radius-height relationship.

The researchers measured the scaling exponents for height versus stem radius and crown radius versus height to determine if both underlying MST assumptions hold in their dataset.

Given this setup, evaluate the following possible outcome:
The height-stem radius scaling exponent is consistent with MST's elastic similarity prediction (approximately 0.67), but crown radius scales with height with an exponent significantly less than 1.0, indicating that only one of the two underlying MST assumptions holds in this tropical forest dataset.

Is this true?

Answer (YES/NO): NO